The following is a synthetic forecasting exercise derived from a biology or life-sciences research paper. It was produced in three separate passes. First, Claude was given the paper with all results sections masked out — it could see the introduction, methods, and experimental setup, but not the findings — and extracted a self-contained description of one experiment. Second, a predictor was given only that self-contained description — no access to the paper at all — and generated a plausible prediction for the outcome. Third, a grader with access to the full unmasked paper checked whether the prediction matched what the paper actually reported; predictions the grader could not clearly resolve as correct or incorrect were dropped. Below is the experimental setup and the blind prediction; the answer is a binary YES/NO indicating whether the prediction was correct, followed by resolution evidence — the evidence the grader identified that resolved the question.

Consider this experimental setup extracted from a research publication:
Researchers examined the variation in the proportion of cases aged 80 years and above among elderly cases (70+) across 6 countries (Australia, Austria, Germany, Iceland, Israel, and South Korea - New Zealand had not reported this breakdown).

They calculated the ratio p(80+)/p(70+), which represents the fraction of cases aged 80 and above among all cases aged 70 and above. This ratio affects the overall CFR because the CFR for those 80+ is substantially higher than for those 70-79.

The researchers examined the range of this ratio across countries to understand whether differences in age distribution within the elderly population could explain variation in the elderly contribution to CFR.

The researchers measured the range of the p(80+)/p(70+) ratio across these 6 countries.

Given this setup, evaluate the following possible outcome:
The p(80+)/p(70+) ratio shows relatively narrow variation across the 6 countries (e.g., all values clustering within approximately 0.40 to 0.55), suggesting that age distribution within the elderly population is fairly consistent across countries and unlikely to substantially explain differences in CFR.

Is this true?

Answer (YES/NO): NO